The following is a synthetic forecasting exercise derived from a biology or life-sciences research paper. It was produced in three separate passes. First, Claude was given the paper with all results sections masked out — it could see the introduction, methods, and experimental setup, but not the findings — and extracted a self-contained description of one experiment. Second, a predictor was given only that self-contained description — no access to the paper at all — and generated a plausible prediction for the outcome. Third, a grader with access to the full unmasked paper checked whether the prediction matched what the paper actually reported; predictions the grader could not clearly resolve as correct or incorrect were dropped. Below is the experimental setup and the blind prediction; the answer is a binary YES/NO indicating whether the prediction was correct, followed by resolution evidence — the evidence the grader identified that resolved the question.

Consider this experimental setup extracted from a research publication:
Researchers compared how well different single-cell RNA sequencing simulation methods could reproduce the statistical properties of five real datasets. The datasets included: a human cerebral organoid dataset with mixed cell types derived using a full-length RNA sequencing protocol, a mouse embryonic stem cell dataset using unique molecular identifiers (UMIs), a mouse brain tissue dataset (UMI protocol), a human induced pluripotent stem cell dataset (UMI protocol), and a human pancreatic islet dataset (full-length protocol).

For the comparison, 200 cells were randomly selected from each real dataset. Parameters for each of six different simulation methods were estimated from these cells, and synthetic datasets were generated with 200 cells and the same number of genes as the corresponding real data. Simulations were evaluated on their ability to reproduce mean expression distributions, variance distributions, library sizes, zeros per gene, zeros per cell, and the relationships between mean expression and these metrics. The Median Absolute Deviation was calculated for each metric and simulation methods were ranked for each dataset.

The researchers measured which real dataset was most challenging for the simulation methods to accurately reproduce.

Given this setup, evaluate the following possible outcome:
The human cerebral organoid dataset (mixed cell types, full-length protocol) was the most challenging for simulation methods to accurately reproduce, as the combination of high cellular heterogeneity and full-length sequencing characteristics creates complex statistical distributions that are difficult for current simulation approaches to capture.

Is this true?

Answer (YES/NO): YES